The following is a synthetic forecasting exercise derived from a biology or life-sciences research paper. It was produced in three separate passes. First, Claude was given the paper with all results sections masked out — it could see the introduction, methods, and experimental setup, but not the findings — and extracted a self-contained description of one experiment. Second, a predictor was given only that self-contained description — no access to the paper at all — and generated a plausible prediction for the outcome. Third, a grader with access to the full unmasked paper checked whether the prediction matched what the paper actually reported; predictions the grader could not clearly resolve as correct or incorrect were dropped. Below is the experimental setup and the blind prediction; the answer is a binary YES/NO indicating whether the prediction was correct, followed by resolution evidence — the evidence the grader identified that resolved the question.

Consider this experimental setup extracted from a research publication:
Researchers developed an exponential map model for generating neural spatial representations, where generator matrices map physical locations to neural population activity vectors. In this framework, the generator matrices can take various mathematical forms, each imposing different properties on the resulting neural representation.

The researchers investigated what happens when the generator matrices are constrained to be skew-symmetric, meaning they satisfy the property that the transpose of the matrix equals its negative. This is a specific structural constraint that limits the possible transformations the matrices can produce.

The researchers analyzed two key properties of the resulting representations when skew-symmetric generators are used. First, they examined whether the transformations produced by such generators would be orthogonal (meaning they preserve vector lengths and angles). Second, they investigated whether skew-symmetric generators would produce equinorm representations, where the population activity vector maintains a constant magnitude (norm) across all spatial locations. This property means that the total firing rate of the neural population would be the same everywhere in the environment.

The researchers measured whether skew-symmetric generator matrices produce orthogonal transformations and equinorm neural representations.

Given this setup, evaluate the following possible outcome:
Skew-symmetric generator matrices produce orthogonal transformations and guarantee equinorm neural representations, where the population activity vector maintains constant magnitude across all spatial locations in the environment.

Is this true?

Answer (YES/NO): YES